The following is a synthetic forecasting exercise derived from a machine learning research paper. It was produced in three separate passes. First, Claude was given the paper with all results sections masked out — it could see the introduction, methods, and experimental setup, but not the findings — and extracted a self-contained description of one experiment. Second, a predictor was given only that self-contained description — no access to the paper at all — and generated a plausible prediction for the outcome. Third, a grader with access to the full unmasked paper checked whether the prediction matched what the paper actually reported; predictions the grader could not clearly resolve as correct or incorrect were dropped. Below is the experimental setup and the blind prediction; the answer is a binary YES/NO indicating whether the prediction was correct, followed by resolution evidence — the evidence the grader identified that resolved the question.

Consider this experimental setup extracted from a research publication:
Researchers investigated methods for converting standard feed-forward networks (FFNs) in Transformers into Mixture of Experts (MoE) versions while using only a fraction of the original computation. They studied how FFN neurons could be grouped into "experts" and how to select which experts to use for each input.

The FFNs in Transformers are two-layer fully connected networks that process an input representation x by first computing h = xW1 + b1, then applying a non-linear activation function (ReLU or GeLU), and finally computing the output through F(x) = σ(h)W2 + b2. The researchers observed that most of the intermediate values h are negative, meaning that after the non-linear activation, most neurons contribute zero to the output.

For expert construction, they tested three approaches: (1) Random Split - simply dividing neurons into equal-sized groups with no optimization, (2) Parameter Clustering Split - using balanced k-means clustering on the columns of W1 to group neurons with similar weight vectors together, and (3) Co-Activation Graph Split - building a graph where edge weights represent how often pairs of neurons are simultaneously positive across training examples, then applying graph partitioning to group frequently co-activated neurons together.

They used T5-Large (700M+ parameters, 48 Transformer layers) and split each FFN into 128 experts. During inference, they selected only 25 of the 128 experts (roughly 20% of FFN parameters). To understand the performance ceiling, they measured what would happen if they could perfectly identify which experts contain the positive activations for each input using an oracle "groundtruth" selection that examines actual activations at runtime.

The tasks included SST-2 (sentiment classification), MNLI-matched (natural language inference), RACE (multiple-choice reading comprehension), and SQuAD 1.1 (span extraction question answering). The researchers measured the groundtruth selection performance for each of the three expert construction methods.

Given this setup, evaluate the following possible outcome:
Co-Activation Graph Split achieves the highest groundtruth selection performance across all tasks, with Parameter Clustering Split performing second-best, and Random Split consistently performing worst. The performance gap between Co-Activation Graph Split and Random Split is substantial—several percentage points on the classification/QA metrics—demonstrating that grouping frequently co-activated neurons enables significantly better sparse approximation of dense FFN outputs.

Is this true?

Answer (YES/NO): NO